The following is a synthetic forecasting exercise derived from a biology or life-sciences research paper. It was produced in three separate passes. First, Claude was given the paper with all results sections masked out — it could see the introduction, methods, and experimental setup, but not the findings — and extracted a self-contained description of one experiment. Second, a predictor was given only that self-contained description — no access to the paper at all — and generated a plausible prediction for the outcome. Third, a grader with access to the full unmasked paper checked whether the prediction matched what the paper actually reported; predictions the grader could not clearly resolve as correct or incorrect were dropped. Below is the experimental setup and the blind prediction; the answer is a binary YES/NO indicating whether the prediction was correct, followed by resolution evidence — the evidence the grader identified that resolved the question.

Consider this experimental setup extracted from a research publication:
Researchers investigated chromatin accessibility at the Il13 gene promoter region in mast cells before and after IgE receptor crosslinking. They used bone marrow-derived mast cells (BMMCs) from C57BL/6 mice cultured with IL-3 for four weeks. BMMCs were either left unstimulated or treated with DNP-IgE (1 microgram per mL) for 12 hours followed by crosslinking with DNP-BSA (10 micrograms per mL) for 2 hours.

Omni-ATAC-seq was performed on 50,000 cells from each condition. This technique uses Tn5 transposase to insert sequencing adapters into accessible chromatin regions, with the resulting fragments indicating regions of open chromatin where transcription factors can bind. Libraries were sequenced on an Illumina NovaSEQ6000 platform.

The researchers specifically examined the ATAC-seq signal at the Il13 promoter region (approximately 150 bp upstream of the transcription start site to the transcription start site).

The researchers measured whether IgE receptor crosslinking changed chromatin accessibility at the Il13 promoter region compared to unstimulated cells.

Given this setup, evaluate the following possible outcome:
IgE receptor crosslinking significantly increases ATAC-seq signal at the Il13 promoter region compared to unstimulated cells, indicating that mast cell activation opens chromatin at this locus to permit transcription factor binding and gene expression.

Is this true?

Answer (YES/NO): YES